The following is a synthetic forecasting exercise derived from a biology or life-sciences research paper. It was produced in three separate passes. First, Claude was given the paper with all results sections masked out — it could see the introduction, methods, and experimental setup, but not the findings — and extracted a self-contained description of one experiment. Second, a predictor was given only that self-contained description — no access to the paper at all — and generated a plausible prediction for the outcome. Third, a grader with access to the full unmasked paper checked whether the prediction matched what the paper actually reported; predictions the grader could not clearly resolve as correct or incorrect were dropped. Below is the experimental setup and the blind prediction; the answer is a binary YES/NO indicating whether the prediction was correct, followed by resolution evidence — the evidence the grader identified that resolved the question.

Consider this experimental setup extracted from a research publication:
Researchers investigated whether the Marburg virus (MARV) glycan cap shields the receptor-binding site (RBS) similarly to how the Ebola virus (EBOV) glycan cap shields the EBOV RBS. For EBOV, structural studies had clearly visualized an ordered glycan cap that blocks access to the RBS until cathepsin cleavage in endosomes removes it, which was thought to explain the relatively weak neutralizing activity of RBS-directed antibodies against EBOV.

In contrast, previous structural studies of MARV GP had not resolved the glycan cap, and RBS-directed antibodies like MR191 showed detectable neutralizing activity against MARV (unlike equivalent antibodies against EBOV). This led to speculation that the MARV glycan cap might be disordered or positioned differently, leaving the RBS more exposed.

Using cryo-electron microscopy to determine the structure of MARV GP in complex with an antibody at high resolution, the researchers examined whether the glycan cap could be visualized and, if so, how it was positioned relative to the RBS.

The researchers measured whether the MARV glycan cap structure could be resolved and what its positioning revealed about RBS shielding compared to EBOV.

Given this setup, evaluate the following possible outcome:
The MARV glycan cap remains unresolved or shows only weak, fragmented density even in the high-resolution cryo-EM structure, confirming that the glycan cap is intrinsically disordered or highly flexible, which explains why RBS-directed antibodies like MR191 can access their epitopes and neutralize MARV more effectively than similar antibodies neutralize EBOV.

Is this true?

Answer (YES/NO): NO